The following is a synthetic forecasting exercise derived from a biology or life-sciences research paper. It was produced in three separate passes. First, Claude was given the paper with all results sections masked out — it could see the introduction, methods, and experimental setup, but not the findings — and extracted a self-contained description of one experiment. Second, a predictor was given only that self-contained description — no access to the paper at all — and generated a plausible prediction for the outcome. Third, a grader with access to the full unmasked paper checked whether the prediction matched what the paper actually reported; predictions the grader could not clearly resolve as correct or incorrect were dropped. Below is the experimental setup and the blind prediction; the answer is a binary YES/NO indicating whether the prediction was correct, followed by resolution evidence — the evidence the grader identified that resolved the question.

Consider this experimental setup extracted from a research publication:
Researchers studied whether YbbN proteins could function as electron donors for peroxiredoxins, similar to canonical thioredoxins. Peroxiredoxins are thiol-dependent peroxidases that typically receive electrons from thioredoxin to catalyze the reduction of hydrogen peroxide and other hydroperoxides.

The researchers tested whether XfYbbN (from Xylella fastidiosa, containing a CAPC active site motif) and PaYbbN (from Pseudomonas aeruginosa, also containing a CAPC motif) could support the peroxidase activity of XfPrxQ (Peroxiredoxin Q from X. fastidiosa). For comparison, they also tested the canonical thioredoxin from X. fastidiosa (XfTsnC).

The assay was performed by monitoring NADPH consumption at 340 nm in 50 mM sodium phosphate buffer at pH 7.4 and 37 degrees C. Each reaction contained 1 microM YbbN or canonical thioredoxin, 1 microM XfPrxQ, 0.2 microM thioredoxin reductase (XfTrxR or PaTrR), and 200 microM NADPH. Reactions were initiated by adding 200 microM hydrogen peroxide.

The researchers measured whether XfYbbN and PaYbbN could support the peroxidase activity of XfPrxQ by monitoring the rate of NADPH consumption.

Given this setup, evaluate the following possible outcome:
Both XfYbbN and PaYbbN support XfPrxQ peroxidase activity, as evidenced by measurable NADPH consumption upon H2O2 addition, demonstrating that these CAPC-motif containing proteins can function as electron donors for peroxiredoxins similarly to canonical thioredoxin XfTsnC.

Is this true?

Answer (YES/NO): YES